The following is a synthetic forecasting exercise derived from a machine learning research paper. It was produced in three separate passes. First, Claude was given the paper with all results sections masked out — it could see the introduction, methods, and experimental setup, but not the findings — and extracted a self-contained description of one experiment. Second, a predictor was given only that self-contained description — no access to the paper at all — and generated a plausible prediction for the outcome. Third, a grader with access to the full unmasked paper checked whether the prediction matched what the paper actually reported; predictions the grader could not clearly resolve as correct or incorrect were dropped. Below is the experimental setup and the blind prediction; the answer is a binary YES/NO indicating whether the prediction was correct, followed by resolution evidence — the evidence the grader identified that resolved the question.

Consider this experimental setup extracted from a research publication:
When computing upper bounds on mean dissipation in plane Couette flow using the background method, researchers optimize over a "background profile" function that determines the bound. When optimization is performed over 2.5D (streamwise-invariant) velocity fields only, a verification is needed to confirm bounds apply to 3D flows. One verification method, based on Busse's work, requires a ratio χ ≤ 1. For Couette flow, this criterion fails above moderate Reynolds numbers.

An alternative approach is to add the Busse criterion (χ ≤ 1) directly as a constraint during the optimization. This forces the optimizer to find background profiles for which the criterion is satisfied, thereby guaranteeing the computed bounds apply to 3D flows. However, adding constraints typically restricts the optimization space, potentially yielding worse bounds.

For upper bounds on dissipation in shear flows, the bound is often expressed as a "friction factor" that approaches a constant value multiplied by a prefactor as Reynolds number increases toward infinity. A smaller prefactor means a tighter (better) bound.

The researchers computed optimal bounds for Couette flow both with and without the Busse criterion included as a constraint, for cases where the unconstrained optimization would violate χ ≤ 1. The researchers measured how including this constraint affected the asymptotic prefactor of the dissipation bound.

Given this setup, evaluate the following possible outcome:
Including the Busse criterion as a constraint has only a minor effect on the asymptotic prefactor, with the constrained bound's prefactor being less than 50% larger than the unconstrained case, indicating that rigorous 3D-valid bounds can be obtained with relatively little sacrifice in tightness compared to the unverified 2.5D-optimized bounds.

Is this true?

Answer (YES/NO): YES